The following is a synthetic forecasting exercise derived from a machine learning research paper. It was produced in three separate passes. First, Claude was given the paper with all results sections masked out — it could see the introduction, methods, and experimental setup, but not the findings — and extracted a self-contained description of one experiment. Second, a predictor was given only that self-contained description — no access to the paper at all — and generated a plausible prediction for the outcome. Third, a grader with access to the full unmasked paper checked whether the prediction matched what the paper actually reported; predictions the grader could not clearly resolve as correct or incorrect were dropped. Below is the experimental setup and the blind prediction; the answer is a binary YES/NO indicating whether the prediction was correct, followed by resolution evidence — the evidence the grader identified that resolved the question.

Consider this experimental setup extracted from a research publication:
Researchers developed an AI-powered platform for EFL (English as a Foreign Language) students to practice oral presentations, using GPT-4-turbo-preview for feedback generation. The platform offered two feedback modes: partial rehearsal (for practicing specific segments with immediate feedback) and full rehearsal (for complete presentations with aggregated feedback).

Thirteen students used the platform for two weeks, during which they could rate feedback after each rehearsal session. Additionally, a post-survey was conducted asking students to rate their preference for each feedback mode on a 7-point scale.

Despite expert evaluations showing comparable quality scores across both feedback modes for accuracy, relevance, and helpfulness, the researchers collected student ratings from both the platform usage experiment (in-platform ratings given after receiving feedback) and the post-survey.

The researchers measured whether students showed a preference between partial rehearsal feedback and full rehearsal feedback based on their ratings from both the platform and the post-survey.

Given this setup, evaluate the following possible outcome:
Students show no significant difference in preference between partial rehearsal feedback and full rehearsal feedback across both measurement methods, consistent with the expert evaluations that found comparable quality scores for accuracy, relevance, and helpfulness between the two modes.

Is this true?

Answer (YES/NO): NO